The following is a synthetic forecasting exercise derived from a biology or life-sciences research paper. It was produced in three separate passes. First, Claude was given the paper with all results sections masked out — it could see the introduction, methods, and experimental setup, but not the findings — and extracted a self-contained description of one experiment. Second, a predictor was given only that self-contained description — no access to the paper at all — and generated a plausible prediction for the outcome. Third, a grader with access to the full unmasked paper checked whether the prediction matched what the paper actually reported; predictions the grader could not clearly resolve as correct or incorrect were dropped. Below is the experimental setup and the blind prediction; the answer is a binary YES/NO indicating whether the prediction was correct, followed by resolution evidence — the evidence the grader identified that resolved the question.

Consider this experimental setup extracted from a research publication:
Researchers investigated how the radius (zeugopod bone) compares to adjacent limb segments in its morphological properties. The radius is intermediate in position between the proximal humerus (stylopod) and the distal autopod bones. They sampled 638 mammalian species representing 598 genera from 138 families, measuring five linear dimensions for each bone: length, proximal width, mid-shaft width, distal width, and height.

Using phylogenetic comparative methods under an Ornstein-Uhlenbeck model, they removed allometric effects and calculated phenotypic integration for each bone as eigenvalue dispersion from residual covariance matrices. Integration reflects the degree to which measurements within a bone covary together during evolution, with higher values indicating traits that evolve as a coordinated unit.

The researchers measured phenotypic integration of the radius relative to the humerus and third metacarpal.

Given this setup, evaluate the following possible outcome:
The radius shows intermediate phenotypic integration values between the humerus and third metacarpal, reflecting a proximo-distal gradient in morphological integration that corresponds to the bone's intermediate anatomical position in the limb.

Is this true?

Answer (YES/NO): NO